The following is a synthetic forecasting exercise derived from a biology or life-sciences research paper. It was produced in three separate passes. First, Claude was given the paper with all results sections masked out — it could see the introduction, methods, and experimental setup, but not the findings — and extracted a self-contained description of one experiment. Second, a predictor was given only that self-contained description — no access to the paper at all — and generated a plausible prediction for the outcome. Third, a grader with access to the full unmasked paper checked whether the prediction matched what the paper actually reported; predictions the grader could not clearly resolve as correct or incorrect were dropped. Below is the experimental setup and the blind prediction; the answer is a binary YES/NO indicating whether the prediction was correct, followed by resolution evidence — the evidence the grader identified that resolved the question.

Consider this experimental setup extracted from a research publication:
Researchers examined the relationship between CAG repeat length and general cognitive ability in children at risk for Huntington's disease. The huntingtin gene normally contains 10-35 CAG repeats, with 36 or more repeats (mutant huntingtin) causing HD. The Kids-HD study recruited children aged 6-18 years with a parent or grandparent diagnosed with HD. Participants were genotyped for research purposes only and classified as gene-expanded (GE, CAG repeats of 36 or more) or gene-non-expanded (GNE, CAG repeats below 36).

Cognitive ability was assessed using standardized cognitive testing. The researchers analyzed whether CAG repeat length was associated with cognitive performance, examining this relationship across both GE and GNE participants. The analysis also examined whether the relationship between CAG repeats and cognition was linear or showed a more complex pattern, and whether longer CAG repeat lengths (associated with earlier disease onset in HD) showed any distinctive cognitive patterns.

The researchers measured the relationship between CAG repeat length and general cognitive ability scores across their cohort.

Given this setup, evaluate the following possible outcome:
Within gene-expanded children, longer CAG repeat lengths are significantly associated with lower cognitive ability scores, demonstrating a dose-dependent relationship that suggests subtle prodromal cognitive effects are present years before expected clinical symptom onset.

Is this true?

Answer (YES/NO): NO